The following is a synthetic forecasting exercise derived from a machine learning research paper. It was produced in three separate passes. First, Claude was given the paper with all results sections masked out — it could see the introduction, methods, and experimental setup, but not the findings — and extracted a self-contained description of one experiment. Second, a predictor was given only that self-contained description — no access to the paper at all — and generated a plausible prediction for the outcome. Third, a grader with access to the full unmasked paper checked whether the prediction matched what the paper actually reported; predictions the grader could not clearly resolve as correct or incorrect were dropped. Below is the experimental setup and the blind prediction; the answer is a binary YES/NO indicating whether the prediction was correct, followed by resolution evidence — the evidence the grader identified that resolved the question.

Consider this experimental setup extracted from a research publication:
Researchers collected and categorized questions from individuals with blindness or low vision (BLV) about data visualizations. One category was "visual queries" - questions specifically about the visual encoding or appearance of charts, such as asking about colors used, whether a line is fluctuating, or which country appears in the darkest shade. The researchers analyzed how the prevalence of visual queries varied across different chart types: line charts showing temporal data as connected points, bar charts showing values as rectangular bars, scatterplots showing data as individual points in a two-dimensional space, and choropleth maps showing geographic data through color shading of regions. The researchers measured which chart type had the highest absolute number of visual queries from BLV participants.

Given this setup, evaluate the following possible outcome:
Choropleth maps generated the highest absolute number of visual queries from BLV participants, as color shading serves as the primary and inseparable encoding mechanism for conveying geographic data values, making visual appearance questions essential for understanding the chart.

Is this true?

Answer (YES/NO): NO